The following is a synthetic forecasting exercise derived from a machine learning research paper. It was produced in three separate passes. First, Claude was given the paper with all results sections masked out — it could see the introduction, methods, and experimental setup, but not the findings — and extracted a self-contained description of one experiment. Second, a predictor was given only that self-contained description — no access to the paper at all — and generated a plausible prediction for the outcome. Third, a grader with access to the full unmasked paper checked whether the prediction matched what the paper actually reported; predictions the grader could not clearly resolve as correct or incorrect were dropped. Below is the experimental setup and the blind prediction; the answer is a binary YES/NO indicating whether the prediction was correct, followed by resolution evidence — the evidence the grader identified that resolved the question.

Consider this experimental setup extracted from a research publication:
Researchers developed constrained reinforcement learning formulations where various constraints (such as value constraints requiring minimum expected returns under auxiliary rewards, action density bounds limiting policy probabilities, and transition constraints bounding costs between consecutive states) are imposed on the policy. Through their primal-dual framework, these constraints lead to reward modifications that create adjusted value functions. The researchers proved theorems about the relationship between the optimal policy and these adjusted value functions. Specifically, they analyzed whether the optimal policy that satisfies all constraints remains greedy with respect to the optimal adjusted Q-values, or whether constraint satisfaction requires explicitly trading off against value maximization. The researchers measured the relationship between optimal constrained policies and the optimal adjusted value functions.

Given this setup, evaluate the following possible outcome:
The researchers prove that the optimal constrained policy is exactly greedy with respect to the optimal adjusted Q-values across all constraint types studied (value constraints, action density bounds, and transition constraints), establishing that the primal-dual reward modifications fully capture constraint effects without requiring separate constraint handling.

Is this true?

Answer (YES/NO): YES